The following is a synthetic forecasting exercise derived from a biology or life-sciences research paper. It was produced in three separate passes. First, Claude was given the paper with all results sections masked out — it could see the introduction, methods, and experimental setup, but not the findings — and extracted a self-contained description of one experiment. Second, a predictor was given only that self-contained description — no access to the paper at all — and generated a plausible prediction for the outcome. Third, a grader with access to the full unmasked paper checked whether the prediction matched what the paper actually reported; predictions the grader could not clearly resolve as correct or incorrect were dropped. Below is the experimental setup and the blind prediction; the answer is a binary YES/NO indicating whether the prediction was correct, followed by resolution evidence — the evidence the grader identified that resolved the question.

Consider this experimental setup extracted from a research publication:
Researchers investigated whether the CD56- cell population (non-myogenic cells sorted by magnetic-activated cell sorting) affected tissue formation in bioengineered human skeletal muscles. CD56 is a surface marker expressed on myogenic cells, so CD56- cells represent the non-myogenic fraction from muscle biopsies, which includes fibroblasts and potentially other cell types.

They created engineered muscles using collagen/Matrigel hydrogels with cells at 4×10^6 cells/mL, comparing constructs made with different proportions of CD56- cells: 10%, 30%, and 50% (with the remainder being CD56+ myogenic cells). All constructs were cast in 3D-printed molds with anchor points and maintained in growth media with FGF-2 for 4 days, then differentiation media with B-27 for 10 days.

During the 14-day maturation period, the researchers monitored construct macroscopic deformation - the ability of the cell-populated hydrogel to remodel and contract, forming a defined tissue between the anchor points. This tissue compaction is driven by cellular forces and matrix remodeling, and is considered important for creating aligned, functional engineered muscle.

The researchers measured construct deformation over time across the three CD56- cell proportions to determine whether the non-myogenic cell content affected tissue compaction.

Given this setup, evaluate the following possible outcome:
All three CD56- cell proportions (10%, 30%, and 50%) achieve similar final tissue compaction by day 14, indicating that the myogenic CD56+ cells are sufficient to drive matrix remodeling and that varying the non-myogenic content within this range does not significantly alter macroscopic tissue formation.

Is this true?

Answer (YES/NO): NO